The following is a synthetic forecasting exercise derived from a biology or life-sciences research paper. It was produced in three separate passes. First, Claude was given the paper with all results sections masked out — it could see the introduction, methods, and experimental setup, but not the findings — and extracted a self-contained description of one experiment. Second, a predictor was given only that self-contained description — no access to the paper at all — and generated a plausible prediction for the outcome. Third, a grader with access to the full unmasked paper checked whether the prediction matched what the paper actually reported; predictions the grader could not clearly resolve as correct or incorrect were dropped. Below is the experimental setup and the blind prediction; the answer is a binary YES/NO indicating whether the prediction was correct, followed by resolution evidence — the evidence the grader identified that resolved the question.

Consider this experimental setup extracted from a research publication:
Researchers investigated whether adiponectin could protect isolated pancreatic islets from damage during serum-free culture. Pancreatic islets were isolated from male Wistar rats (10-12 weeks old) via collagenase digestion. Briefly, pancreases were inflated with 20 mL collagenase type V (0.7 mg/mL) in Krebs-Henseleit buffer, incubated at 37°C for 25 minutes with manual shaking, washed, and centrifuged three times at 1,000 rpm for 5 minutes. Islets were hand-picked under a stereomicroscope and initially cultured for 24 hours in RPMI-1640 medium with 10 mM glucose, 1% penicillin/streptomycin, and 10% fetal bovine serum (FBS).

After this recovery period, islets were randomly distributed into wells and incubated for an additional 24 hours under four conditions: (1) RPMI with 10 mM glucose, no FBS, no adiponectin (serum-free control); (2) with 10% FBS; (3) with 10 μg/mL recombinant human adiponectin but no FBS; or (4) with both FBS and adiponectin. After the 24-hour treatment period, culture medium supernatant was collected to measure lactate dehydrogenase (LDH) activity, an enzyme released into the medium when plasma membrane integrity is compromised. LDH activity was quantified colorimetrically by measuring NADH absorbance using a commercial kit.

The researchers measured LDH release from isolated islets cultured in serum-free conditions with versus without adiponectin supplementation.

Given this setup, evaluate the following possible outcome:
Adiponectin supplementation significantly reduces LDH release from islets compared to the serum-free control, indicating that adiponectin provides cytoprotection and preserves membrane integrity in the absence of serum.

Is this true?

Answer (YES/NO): YES